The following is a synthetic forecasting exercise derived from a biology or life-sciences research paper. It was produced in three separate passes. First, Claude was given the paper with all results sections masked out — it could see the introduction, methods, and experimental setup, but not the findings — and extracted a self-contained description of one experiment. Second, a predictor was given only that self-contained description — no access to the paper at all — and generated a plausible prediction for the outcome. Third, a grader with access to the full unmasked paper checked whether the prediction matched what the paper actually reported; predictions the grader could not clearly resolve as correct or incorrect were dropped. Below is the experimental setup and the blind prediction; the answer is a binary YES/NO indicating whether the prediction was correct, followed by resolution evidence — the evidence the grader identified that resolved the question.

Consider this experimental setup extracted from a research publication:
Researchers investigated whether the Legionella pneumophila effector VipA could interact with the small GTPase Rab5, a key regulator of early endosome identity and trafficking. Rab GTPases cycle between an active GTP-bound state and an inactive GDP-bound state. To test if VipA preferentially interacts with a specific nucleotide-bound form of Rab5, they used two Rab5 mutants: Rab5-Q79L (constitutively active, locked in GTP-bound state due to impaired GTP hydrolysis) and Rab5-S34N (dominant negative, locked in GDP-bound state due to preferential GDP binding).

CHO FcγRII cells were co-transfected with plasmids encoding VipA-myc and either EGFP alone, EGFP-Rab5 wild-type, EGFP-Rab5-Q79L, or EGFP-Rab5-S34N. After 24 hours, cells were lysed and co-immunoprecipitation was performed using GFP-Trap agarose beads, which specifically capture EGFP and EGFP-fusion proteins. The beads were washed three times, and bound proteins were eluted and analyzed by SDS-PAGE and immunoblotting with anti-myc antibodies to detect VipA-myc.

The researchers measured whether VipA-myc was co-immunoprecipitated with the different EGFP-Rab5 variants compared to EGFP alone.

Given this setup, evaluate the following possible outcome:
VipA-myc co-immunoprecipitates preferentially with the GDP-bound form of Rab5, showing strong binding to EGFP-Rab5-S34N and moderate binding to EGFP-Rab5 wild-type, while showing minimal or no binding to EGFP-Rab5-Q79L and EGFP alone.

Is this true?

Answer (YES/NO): NO